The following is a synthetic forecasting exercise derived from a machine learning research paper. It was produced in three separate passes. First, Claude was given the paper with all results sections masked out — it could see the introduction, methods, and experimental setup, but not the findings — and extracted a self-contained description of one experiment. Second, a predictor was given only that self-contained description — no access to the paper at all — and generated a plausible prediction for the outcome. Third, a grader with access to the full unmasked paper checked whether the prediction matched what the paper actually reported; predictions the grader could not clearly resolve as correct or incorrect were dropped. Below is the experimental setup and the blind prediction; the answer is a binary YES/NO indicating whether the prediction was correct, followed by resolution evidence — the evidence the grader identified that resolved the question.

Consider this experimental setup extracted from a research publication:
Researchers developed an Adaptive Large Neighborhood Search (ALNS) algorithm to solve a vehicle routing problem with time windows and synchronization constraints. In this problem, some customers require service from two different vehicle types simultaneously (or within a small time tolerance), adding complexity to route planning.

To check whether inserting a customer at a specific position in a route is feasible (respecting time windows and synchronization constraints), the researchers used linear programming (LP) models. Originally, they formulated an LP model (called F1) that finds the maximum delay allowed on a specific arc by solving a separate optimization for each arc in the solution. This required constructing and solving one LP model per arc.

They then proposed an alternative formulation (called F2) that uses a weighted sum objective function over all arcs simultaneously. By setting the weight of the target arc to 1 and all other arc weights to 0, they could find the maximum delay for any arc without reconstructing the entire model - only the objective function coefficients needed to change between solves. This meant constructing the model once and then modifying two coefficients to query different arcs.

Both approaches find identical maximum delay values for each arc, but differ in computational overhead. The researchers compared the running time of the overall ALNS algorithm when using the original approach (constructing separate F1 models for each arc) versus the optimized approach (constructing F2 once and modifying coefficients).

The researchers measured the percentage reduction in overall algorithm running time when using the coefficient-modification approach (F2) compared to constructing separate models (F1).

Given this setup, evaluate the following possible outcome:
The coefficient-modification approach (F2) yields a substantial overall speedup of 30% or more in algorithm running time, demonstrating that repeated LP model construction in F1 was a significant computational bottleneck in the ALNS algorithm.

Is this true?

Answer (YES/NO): YES